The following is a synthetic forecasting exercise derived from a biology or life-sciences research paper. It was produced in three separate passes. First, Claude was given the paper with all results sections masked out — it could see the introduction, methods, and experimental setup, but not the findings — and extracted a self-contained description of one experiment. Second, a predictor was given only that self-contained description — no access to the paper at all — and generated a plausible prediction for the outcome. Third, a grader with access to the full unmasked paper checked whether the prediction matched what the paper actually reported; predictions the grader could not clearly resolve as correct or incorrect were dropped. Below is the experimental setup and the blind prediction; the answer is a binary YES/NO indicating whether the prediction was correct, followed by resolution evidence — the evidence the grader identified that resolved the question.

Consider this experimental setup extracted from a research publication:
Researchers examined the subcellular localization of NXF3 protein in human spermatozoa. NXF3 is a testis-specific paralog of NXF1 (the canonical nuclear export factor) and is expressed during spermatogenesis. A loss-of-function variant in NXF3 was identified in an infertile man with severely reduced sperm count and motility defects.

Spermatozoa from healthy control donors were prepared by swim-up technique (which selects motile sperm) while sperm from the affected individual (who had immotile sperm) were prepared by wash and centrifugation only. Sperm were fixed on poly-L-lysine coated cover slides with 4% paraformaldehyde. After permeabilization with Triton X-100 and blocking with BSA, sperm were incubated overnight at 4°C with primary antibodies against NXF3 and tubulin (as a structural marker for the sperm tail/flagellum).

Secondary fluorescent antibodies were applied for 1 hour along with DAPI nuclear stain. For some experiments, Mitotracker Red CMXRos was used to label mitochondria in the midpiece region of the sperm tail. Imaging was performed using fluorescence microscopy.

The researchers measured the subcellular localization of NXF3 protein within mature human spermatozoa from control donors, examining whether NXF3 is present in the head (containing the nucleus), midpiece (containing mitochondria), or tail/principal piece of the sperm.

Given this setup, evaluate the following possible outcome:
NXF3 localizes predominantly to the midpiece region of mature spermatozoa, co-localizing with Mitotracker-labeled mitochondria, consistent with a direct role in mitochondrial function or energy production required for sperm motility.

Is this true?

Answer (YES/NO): NO